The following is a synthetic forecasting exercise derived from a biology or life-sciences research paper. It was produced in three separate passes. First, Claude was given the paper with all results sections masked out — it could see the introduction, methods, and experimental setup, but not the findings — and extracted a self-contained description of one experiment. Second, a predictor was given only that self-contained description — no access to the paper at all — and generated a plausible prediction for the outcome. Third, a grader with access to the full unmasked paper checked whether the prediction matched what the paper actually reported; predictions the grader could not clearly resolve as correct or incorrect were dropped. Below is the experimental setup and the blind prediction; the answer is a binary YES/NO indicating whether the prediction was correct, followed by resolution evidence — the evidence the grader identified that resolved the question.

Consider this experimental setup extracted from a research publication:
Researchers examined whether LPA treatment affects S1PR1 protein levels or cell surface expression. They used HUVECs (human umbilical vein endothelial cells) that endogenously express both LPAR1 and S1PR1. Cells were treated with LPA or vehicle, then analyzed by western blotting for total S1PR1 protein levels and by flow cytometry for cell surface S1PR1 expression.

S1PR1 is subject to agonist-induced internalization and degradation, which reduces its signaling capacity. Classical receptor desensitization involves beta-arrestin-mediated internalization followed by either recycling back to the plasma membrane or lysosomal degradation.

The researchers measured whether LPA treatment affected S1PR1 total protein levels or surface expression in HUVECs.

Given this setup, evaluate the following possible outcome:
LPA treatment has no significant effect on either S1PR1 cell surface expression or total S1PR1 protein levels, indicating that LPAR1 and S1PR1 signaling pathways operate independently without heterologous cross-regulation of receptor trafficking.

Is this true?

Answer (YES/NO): NO